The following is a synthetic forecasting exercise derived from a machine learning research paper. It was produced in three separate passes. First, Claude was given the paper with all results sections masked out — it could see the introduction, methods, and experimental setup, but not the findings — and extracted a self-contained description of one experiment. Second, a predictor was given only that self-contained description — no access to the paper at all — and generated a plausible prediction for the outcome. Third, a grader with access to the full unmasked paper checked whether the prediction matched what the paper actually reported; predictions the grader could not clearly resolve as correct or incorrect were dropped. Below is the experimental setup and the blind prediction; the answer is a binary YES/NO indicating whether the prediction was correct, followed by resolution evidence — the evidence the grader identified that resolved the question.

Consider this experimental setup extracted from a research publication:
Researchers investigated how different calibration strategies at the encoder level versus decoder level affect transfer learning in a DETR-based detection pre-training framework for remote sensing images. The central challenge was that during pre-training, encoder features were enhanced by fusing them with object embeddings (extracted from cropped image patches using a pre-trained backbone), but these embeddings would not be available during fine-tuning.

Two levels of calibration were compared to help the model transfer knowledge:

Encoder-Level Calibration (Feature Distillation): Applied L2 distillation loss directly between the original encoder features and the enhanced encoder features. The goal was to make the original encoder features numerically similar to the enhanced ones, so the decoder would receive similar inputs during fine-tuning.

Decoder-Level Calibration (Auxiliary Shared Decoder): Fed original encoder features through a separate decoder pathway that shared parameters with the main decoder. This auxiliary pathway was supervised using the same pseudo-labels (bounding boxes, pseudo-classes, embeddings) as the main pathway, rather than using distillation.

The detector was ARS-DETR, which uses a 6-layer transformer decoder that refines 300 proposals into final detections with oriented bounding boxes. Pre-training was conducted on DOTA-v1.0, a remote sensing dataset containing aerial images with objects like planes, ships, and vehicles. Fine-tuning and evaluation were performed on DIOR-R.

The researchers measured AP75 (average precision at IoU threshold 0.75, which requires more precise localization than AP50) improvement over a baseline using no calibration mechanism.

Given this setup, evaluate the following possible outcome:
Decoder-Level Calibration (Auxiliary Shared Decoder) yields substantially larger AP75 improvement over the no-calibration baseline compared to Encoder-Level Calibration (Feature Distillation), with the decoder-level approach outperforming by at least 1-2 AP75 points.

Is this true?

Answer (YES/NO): NO